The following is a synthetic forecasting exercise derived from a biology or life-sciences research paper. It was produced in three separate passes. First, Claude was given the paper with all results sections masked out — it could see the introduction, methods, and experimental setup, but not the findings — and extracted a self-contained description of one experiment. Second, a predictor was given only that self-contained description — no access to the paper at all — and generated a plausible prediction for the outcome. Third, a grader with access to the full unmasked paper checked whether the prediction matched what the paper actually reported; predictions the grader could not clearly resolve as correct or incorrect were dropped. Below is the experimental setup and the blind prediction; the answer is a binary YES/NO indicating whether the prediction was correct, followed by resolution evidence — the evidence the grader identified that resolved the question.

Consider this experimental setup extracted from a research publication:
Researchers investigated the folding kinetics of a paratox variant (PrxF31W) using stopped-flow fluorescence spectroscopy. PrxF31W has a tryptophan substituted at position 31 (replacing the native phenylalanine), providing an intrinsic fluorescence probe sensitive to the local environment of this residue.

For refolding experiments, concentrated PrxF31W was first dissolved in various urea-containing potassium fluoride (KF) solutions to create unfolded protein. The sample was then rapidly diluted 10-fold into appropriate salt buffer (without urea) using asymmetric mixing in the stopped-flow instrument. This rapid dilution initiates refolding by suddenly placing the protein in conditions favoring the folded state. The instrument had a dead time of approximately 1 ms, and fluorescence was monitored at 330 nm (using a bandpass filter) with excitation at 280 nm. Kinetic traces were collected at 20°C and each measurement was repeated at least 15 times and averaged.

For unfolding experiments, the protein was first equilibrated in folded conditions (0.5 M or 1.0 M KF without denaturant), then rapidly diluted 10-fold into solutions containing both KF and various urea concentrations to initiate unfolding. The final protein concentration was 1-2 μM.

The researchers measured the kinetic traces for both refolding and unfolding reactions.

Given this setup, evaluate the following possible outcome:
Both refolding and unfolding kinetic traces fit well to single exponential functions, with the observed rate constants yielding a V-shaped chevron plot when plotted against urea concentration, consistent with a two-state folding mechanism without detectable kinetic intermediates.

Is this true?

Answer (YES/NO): YES